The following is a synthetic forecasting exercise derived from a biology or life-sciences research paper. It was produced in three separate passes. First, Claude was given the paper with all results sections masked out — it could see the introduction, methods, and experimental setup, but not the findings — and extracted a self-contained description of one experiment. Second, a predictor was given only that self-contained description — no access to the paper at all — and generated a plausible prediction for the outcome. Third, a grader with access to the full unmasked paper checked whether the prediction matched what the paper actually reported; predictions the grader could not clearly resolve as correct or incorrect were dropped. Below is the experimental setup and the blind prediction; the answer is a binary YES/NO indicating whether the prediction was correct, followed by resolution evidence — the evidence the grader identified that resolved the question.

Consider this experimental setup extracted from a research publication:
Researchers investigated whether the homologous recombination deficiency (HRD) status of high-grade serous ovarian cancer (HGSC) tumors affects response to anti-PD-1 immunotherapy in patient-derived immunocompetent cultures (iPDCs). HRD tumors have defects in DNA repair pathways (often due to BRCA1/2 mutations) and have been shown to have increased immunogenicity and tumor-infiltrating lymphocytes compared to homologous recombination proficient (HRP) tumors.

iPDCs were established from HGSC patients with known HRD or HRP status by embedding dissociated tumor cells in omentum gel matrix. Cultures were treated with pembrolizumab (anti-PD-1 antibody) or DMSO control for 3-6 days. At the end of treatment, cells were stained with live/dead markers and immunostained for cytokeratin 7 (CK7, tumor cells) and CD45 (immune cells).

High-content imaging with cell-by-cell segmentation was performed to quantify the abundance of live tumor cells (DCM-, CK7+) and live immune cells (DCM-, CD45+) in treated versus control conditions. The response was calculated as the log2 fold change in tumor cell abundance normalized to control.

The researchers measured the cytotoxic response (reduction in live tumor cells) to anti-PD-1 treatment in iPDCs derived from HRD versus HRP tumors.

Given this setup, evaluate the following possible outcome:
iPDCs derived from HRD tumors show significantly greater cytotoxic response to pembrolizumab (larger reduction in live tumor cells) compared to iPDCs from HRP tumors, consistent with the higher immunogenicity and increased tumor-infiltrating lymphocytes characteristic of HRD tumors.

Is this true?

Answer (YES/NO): YES